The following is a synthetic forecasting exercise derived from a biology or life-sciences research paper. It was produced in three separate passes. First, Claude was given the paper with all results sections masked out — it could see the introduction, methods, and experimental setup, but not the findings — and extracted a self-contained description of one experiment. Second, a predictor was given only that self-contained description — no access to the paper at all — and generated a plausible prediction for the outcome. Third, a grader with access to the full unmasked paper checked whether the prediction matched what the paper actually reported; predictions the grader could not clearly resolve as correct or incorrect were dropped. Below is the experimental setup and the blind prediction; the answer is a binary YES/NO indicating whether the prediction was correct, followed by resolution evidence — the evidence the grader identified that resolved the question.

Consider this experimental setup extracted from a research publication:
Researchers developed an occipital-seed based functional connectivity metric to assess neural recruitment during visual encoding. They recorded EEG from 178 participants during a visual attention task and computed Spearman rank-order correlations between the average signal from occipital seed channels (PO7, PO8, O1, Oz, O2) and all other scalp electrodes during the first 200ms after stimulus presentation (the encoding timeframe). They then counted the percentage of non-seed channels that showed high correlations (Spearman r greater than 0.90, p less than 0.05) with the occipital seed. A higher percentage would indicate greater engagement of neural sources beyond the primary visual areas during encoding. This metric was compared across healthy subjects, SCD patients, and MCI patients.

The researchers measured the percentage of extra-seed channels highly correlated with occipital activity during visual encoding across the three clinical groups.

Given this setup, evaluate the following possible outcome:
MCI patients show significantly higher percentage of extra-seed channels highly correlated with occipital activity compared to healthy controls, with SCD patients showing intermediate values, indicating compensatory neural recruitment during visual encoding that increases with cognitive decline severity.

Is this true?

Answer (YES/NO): NO